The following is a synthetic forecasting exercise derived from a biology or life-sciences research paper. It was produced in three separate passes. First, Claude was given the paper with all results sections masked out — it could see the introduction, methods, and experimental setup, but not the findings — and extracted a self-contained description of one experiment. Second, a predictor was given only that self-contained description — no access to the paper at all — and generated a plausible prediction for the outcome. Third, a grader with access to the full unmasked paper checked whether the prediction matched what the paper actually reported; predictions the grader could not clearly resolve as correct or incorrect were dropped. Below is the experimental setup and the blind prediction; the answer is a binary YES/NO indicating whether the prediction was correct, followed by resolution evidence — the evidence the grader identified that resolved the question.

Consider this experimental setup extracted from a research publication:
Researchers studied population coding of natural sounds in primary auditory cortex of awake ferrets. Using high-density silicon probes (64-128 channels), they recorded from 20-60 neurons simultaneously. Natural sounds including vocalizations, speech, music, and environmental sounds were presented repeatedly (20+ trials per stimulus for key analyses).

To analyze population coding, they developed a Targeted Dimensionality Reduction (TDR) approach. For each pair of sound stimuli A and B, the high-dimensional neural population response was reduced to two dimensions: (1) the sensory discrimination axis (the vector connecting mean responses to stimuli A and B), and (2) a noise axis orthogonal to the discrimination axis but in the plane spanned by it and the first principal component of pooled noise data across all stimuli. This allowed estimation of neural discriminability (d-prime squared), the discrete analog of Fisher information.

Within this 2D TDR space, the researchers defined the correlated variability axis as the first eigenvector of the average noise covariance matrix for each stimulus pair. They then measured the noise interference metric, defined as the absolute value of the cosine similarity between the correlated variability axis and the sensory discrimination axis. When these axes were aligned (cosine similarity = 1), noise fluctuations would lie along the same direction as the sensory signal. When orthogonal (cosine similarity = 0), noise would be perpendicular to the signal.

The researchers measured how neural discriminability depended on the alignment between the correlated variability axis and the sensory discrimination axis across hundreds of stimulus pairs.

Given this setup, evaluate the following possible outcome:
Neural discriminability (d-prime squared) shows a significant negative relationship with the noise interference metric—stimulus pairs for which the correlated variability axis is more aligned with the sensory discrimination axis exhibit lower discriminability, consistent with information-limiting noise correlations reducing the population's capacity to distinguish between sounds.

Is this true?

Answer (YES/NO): YES